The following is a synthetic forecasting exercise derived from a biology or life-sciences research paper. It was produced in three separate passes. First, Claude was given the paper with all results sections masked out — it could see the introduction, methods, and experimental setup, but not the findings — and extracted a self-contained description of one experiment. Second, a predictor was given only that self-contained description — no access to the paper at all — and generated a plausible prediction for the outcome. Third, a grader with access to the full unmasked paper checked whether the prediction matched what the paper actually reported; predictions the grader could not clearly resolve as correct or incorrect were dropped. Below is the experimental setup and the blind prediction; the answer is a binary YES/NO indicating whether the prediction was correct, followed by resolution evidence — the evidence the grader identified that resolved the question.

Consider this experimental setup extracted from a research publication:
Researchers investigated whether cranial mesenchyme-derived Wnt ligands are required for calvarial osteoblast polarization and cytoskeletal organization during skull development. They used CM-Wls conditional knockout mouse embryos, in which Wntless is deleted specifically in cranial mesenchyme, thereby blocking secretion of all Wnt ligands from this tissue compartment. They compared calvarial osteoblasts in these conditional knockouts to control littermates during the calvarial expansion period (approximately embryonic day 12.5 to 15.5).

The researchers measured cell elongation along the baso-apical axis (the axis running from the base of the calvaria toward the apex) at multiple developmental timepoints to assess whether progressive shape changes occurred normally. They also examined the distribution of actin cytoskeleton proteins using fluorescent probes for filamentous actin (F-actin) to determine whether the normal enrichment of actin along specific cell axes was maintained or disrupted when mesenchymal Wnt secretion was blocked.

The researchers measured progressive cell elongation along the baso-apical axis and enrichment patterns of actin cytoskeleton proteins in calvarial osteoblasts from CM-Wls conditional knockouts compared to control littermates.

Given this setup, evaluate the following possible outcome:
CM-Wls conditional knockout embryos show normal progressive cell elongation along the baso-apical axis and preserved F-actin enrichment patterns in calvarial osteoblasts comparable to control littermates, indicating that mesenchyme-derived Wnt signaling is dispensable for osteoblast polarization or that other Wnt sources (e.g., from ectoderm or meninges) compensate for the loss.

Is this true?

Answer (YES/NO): NO